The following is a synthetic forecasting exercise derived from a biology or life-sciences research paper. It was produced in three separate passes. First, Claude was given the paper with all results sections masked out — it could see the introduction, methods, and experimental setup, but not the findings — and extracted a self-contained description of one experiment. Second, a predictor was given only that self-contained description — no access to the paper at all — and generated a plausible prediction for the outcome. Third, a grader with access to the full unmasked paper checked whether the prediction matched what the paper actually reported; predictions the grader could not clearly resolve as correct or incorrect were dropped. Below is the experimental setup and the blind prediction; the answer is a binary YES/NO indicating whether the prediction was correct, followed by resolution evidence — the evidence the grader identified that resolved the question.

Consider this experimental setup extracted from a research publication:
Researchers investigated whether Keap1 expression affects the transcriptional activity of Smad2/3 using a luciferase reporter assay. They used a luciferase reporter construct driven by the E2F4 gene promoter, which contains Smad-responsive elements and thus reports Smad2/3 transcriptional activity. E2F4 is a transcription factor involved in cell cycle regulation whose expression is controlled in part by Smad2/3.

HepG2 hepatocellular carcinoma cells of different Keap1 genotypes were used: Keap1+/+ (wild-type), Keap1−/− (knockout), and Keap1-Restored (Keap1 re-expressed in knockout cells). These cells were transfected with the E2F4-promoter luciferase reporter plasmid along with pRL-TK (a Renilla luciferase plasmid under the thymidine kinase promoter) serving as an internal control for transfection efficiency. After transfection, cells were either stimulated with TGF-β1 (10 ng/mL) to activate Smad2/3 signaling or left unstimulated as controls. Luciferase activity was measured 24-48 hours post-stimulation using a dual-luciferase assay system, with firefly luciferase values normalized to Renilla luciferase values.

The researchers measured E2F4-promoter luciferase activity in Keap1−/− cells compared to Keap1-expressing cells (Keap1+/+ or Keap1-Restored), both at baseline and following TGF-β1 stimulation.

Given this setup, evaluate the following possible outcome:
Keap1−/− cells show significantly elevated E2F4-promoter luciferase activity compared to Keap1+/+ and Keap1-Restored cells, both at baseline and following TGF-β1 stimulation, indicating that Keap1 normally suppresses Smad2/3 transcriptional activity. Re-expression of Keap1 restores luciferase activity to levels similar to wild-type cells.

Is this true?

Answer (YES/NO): NO